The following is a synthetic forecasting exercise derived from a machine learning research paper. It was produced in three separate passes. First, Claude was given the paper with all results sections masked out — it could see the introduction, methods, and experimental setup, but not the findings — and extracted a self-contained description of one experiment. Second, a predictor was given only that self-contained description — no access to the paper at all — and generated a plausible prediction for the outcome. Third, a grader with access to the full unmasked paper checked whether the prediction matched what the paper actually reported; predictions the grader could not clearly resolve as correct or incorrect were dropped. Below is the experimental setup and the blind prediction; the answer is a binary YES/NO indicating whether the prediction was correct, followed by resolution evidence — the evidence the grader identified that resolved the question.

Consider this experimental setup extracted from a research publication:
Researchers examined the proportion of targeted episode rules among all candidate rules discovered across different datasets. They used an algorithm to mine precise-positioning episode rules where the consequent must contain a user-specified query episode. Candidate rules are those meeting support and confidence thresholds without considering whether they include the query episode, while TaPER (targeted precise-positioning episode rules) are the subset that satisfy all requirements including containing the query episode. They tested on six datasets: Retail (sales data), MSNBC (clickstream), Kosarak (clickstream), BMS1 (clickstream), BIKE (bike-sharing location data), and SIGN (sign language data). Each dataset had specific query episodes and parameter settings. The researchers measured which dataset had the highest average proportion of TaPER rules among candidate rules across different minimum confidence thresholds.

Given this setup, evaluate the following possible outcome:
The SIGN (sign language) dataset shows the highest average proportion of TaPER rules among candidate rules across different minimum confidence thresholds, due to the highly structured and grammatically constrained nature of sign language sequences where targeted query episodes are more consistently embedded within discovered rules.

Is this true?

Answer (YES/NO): NO